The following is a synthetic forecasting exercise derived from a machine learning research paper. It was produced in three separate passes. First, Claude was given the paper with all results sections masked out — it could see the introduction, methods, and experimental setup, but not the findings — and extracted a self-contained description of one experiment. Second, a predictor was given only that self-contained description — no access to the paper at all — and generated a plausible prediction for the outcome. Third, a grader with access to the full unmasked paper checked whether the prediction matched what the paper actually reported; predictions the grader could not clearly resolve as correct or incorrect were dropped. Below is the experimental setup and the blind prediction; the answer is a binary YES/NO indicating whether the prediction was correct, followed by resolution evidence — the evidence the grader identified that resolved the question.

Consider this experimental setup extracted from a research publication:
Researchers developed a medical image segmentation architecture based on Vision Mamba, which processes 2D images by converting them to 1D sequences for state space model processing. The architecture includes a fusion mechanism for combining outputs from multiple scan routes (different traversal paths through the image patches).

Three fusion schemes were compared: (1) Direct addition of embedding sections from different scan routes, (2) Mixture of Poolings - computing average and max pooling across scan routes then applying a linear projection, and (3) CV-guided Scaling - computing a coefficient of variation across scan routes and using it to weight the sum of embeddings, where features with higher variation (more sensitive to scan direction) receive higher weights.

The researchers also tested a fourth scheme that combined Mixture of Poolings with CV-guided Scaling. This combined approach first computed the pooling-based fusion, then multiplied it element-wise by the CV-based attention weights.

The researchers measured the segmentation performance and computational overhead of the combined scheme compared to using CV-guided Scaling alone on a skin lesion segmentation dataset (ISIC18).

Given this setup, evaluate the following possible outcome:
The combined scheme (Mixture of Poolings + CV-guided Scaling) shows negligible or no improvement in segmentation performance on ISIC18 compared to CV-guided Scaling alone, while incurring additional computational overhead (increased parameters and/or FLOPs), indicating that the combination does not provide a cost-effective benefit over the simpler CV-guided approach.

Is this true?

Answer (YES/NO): YES